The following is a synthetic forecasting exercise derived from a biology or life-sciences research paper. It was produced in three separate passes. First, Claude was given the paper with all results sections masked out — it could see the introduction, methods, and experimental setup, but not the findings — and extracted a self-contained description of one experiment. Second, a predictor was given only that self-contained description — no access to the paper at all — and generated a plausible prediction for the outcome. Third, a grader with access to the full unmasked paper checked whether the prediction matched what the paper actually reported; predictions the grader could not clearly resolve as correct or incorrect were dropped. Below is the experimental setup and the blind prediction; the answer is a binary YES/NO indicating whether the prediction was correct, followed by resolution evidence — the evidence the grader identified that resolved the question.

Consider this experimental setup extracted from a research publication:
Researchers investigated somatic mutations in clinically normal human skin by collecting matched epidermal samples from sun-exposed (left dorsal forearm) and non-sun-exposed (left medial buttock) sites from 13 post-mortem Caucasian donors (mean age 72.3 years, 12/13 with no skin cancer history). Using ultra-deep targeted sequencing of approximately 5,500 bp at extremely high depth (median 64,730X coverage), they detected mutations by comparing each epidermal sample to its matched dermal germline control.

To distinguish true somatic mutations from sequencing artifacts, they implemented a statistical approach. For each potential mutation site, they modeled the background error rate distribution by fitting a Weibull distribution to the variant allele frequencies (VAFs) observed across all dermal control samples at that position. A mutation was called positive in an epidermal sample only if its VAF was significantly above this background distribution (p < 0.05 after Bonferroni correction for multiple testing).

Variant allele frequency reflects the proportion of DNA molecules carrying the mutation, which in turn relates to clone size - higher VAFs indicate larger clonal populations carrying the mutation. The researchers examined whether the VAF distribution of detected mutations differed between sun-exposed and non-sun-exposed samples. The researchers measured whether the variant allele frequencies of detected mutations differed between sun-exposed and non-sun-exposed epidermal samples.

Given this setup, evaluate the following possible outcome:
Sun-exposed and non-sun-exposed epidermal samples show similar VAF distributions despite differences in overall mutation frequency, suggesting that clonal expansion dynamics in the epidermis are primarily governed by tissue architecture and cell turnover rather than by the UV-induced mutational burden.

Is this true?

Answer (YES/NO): NO